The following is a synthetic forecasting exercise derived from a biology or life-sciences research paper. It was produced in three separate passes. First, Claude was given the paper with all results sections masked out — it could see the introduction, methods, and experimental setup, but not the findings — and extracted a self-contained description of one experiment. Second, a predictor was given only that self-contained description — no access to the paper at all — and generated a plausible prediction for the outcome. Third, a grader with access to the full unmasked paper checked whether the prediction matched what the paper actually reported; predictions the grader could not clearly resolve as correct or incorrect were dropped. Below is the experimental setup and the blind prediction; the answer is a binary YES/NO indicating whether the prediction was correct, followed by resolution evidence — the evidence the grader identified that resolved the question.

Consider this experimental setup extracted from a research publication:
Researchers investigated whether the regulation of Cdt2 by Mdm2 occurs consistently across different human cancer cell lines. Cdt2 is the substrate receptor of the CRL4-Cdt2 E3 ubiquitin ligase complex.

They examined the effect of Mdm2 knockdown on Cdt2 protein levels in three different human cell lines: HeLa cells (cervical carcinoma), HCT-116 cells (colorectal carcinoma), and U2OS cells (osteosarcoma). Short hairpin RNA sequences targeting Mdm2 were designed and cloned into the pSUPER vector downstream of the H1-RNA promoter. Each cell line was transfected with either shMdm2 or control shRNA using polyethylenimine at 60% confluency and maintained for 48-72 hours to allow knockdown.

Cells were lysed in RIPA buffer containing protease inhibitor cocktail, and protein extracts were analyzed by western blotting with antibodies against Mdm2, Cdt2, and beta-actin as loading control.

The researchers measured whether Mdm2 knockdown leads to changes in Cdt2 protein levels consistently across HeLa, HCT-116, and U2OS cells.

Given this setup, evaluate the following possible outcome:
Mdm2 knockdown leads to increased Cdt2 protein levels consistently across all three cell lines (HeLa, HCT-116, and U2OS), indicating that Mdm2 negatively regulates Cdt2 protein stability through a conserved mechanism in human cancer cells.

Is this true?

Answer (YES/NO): YES